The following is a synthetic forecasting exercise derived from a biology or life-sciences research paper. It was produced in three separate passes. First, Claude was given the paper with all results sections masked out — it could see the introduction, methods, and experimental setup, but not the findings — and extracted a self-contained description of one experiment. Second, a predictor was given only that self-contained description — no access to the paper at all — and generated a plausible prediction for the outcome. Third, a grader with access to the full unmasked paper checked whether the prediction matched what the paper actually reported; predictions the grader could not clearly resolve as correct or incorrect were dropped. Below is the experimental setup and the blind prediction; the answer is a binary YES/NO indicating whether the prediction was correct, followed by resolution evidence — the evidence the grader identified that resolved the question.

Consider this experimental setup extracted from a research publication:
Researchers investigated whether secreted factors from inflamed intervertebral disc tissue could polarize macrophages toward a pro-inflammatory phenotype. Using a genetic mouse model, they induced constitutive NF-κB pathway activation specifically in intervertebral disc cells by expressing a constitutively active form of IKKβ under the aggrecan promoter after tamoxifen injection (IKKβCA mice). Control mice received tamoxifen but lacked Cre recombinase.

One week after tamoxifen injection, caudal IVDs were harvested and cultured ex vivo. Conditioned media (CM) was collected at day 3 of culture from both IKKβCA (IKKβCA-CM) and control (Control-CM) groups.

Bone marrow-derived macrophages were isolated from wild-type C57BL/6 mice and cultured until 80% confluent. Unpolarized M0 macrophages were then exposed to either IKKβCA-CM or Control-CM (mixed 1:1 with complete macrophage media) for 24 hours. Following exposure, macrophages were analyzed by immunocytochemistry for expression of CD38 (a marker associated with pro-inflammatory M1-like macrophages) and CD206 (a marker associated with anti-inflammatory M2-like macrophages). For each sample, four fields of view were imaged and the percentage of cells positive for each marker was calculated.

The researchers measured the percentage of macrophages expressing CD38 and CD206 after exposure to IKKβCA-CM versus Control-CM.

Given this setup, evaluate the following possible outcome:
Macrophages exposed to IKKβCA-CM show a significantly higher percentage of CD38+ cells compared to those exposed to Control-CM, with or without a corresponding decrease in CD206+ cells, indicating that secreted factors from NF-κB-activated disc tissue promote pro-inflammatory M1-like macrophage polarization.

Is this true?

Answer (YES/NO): YES